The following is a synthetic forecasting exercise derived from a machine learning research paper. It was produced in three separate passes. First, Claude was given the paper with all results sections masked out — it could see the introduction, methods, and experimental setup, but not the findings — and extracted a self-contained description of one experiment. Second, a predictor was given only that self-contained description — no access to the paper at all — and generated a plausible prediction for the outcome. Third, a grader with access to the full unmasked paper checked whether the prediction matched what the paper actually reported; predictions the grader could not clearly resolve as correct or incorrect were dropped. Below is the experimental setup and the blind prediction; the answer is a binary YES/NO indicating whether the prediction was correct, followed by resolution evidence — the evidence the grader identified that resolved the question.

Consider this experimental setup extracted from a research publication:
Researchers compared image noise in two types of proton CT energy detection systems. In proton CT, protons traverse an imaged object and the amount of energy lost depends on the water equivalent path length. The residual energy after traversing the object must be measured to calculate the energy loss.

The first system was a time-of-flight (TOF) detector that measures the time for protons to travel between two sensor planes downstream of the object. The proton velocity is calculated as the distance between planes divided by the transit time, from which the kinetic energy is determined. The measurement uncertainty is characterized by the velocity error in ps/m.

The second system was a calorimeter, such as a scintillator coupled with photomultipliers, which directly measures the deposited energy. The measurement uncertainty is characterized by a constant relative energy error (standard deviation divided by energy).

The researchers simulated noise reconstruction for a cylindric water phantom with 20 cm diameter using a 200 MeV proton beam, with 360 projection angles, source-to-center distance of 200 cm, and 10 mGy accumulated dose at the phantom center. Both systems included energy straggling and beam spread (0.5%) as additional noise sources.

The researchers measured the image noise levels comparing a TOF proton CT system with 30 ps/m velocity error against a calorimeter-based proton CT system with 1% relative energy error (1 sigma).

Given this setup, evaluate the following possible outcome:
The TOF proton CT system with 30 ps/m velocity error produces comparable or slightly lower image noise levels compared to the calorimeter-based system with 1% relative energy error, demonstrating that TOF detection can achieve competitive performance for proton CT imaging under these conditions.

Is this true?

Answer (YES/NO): YES